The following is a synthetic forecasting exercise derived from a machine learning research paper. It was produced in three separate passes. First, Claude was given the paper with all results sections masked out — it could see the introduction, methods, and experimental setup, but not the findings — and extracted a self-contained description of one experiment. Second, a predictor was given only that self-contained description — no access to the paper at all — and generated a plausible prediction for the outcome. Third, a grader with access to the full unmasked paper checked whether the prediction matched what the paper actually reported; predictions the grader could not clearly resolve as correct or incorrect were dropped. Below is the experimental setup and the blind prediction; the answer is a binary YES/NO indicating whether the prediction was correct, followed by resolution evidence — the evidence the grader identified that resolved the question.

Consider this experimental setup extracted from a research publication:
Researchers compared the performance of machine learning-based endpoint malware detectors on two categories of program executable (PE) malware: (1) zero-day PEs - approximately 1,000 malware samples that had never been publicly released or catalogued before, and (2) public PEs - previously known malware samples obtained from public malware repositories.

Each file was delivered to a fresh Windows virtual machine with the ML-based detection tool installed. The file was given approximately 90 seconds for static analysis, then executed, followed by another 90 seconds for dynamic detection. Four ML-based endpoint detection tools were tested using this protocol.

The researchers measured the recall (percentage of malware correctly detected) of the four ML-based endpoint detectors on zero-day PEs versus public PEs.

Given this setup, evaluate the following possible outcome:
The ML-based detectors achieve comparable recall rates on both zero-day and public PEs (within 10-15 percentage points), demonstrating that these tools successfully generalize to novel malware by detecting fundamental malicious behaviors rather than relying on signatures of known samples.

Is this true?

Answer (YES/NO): NO